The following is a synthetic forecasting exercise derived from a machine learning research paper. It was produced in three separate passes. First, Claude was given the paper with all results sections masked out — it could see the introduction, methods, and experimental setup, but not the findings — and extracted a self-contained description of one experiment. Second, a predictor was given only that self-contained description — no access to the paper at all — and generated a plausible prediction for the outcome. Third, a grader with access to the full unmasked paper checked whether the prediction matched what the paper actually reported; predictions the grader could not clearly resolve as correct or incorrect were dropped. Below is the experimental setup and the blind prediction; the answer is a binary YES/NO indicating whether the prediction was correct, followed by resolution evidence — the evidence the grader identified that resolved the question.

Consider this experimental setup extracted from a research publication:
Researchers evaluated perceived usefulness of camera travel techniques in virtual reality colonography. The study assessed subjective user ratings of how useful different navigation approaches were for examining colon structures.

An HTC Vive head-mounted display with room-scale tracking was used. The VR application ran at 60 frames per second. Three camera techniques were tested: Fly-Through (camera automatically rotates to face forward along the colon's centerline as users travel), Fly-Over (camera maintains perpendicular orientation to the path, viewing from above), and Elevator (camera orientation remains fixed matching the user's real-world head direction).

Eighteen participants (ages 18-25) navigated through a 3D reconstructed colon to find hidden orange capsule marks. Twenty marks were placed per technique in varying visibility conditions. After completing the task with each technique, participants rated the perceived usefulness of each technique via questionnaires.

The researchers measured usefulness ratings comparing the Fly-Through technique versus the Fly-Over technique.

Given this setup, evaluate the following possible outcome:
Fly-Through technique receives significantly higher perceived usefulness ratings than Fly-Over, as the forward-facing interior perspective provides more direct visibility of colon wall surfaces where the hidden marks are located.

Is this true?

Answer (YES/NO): YES